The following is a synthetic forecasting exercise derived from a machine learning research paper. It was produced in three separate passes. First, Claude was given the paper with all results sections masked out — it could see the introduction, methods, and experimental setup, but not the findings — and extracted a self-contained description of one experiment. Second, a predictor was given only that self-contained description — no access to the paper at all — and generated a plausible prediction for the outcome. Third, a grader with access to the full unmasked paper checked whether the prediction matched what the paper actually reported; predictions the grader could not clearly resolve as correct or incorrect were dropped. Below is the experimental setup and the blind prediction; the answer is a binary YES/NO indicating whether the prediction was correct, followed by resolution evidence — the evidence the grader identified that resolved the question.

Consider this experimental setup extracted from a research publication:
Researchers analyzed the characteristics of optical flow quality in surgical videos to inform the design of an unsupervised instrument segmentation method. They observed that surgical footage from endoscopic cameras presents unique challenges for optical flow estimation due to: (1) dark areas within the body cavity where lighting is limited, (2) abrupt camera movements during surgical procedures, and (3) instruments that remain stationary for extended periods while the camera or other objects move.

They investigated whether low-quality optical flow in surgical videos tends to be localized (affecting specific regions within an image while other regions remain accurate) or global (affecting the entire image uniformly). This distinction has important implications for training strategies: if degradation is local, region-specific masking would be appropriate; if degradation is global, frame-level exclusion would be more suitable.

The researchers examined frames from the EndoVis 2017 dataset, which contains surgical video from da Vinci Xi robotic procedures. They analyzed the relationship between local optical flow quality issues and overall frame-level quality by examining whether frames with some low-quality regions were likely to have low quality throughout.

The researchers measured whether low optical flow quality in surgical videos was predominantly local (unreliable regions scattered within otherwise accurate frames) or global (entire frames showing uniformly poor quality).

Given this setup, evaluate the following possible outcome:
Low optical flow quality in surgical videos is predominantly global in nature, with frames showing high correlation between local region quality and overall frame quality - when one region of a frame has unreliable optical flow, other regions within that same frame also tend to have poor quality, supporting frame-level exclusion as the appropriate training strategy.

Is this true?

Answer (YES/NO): YES